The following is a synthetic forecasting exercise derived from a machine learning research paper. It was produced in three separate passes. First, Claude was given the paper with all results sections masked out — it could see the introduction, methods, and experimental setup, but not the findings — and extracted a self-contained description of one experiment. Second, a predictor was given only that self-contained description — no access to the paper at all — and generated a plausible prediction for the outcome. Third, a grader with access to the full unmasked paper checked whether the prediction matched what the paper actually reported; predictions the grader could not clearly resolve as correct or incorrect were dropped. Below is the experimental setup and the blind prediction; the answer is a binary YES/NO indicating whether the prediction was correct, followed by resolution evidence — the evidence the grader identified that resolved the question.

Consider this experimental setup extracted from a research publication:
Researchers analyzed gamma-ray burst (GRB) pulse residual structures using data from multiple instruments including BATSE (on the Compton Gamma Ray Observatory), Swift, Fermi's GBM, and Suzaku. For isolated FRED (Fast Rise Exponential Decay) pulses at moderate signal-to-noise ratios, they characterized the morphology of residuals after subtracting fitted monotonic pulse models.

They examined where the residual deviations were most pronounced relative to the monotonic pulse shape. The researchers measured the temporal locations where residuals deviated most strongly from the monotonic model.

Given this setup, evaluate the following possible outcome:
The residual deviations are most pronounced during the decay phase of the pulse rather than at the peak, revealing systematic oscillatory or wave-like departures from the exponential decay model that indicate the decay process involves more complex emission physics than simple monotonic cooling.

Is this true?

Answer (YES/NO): NO